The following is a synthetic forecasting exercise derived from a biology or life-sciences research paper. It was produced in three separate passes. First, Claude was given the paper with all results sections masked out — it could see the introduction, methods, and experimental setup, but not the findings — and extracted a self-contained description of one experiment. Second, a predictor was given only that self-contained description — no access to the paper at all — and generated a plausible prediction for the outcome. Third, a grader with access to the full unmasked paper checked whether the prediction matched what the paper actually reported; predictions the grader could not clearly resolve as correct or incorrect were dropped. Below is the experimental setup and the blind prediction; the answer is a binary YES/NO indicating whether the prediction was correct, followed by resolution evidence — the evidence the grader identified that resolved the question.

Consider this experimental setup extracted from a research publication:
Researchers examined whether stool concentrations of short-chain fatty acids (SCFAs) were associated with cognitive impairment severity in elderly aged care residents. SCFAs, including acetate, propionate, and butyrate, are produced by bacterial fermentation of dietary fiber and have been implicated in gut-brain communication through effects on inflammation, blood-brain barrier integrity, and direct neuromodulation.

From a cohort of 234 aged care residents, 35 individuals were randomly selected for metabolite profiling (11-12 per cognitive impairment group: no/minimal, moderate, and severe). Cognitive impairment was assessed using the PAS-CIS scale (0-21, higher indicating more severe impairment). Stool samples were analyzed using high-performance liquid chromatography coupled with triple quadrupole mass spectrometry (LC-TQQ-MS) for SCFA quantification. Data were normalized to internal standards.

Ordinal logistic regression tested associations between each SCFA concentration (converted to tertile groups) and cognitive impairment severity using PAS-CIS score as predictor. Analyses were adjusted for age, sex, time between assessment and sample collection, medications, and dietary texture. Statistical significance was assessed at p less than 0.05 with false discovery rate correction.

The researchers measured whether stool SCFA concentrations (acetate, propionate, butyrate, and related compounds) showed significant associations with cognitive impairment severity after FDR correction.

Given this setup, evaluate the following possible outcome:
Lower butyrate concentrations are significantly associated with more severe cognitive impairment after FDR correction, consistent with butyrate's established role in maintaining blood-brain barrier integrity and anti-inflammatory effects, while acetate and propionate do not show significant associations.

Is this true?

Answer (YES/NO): NO